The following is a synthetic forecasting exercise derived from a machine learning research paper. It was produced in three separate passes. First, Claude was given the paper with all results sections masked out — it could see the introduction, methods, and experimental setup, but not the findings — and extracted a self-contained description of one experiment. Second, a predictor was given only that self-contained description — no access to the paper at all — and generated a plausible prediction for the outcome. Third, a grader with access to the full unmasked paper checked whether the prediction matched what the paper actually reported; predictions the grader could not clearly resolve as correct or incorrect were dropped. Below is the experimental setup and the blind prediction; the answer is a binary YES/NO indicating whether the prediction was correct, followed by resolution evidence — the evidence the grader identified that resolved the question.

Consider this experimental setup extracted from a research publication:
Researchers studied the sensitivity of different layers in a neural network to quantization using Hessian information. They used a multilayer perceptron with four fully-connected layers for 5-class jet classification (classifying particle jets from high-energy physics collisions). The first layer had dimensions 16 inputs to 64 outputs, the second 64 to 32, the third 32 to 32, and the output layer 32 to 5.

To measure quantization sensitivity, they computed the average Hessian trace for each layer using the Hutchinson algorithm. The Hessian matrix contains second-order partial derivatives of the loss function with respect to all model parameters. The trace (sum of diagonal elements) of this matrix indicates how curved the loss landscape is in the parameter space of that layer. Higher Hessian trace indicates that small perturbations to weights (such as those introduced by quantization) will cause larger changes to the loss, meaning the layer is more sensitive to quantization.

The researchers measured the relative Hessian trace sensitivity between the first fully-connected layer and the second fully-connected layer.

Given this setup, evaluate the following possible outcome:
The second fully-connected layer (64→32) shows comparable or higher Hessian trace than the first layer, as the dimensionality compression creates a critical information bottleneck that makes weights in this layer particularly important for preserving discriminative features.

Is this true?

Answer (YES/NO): NO